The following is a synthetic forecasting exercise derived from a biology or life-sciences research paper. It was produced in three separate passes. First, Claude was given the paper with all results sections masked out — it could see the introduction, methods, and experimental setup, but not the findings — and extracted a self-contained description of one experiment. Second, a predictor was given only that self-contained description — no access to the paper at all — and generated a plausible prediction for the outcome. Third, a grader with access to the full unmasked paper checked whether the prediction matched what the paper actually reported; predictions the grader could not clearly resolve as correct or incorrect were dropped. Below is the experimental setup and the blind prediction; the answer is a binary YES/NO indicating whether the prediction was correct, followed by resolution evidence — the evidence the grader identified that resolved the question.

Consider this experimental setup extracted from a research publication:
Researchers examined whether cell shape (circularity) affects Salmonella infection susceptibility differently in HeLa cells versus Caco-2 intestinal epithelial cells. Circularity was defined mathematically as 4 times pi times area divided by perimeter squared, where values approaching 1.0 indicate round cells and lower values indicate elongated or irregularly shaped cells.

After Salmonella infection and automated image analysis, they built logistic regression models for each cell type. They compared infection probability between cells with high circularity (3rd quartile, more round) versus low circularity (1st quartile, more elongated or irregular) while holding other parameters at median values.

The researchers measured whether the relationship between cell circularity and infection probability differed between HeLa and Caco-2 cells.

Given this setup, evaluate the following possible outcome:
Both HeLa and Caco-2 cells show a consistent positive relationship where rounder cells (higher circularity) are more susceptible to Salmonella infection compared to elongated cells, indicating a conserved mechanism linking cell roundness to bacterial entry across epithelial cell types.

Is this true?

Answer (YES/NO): NO